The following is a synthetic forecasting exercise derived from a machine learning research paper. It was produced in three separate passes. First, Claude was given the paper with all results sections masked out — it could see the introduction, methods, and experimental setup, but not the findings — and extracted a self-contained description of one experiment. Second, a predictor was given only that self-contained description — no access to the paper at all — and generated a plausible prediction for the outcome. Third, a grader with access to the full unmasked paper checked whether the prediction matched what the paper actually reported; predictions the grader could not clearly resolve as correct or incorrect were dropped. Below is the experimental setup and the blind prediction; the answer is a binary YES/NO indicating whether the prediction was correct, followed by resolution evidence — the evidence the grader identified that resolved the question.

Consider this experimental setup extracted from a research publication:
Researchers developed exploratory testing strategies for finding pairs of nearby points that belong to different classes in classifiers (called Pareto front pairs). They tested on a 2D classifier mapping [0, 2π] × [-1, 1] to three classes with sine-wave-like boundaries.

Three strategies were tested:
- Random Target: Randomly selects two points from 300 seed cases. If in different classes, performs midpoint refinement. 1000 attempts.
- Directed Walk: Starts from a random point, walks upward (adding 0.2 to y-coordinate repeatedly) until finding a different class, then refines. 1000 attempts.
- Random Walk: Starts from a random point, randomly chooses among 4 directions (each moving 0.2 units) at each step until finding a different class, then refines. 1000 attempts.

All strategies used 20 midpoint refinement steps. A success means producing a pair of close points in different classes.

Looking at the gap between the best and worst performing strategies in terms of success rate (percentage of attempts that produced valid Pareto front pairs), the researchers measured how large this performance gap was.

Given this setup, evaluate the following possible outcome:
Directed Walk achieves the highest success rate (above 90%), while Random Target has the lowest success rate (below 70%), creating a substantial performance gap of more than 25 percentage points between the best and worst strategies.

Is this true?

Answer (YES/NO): NO